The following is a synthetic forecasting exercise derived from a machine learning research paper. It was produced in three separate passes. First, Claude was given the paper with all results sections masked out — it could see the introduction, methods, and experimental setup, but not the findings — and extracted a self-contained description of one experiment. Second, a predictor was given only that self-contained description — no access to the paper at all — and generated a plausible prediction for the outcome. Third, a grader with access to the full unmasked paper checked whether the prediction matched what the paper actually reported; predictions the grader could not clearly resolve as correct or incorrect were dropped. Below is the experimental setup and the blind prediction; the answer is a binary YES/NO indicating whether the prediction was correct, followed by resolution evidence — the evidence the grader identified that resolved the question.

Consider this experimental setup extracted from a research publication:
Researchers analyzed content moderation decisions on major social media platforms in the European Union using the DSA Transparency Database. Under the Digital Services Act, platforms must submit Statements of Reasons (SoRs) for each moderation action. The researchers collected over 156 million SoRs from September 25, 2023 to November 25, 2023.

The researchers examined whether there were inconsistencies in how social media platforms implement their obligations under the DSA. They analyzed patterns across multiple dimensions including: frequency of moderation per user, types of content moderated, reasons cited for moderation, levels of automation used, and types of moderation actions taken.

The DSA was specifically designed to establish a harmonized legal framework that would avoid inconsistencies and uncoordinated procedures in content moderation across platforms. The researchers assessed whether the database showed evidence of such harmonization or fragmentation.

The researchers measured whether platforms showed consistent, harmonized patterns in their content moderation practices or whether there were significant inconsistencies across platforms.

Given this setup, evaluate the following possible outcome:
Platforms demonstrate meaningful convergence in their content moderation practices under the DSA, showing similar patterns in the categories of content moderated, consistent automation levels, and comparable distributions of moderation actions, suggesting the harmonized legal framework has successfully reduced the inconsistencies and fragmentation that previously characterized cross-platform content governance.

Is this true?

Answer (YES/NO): NO